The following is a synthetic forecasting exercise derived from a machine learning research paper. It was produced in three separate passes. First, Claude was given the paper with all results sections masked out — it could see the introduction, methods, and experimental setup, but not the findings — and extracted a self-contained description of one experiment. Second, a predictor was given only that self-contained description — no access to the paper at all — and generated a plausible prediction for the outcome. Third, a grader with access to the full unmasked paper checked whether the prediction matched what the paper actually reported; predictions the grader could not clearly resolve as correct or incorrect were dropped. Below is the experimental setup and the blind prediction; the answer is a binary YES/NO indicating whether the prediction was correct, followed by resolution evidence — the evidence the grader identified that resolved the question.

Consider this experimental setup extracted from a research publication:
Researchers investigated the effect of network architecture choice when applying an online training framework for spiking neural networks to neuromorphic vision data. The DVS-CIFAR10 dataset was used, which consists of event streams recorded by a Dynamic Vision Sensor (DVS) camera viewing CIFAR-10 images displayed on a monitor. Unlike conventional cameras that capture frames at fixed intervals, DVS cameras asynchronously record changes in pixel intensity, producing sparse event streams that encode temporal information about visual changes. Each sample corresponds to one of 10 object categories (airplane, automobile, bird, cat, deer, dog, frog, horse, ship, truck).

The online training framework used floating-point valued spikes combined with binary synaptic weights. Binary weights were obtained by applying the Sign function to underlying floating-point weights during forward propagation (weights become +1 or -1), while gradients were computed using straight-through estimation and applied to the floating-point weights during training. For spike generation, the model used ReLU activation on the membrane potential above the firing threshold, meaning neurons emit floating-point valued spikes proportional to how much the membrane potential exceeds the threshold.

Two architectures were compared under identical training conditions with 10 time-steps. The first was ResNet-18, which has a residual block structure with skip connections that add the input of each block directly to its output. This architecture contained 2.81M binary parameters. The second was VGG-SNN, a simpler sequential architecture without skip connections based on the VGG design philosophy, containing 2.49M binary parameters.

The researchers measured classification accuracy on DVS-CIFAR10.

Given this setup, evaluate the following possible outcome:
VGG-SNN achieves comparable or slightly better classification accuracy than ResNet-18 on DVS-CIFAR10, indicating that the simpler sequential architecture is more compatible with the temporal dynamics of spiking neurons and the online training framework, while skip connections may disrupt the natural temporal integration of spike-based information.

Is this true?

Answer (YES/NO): NO